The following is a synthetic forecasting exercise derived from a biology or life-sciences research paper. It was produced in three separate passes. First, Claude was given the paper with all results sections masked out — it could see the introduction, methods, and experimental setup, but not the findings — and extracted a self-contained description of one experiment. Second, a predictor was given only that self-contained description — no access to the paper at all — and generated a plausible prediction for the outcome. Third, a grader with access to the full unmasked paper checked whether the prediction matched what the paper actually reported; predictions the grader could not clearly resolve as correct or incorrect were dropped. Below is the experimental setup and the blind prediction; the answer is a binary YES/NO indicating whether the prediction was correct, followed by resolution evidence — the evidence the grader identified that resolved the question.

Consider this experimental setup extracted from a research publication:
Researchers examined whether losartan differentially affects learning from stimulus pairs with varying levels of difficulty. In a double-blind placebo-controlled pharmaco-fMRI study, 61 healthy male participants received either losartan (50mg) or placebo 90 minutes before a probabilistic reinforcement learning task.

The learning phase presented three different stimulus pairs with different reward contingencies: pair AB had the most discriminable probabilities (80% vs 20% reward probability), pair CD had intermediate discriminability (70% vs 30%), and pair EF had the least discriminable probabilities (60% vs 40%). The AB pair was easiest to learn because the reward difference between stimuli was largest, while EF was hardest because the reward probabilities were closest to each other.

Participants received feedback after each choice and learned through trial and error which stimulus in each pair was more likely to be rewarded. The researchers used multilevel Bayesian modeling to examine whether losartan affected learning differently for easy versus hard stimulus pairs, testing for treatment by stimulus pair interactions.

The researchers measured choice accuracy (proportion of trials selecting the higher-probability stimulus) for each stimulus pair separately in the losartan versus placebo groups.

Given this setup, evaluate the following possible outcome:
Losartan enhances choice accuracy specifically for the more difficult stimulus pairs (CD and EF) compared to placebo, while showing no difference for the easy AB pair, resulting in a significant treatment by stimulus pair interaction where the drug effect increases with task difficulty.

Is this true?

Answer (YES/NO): NO